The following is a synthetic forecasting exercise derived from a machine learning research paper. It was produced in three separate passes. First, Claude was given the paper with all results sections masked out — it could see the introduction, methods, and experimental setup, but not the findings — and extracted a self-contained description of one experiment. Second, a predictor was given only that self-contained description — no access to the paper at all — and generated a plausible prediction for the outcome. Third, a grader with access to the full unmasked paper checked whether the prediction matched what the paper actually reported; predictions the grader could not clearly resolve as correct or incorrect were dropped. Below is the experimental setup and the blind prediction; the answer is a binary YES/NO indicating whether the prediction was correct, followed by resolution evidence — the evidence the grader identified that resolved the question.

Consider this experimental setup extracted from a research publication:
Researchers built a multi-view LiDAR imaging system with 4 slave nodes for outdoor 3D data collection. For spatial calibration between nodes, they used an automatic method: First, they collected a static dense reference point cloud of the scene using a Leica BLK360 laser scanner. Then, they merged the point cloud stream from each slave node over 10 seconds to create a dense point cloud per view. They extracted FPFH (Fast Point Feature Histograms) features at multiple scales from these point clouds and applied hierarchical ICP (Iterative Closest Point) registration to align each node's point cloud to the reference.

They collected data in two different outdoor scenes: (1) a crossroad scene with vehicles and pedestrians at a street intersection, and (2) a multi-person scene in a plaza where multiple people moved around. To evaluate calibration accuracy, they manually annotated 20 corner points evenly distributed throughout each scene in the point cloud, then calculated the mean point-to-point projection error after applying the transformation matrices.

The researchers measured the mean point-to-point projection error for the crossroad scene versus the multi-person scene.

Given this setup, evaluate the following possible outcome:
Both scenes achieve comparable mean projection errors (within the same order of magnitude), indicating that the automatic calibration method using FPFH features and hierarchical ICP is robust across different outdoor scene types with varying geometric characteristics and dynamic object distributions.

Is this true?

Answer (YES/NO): YES